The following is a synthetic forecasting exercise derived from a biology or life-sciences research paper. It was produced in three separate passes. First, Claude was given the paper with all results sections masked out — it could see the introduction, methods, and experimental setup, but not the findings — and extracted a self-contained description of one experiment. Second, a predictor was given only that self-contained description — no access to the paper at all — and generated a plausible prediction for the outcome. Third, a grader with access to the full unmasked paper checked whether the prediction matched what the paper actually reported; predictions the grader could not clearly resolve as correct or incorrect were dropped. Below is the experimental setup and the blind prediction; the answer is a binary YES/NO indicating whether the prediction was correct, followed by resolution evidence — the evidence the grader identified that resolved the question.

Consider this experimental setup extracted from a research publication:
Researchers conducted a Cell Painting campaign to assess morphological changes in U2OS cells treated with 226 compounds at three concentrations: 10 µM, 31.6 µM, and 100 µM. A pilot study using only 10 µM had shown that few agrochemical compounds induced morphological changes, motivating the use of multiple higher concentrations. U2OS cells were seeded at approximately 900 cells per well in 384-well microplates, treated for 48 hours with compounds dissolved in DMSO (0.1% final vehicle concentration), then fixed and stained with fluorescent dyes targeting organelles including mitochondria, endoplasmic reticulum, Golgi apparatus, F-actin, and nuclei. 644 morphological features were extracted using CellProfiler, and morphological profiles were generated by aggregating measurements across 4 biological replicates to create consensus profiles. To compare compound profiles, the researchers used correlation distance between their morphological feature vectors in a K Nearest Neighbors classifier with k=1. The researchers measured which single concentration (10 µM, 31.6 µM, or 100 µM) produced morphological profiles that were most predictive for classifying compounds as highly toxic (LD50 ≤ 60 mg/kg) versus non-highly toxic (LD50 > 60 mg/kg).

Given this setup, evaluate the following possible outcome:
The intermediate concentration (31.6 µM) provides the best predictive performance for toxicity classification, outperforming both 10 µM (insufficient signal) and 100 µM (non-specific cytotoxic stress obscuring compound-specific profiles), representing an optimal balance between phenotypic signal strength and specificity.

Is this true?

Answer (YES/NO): YES